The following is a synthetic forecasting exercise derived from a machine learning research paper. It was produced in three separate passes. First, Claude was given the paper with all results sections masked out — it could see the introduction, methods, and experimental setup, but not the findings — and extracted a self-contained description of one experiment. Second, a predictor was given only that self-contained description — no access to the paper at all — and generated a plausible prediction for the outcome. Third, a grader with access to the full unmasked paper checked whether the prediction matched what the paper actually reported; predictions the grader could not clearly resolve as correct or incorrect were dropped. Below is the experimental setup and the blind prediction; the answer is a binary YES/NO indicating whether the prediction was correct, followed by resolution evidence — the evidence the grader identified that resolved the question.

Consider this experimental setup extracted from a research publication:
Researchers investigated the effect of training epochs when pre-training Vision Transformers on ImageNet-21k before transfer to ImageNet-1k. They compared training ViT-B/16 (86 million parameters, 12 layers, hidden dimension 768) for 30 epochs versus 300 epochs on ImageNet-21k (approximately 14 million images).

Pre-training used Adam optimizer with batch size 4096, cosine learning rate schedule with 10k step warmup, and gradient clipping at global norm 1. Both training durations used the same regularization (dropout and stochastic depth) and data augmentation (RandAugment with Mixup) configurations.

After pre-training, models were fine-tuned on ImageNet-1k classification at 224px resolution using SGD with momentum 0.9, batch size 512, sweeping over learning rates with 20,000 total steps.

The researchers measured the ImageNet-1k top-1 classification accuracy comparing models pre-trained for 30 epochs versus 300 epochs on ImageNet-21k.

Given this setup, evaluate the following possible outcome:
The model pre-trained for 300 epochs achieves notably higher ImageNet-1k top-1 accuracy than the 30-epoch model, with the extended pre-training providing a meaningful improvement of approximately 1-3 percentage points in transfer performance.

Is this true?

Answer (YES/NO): NO